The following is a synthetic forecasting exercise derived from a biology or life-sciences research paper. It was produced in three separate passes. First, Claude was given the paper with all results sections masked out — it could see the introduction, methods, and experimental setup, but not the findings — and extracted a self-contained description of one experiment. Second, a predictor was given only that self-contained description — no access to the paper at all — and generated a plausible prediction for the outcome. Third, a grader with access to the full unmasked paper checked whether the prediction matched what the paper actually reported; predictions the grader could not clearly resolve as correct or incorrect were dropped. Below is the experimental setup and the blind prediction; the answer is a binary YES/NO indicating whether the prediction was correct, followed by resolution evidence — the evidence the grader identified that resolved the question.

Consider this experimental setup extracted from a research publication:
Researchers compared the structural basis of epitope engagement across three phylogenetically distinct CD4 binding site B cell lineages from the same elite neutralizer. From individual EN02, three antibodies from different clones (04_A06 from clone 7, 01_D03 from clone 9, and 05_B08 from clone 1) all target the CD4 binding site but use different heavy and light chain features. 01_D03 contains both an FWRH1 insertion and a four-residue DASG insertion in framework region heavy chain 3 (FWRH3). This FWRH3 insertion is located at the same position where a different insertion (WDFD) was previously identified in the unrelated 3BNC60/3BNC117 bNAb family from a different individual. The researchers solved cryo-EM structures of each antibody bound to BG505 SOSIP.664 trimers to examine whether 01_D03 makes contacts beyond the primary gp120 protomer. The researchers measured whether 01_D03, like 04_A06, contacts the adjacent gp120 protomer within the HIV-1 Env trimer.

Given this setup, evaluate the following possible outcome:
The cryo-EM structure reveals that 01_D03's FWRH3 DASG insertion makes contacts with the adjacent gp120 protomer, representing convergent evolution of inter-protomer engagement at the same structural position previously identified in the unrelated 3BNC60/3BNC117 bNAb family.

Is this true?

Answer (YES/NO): NO